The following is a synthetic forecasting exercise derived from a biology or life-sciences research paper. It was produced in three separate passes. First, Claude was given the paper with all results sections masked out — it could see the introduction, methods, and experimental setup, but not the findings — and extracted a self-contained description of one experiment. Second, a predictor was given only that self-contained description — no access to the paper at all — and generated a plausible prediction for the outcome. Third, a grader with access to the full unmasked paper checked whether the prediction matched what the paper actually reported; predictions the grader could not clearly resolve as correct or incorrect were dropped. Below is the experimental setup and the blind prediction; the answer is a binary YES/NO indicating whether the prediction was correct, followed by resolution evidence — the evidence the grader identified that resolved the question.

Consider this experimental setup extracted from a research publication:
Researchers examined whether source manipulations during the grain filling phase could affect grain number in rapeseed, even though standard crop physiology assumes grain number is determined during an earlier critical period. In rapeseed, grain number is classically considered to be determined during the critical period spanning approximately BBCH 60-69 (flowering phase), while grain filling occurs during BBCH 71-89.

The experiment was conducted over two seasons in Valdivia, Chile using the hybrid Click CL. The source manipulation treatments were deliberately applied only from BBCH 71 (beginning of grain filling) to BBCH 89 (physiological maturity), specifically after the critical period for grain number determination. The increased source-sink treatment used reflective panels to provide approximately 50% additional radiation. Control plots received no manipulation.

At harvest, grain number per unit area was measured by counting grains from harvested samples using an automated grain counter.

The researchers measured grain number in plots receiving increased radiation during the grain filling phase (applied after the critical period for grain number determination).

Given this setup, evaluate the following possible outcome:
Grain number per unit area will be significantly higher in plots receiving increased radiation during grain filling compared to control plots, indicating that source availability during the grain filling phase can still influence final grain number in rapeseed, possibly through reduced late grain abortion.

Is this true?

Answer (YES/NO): YES